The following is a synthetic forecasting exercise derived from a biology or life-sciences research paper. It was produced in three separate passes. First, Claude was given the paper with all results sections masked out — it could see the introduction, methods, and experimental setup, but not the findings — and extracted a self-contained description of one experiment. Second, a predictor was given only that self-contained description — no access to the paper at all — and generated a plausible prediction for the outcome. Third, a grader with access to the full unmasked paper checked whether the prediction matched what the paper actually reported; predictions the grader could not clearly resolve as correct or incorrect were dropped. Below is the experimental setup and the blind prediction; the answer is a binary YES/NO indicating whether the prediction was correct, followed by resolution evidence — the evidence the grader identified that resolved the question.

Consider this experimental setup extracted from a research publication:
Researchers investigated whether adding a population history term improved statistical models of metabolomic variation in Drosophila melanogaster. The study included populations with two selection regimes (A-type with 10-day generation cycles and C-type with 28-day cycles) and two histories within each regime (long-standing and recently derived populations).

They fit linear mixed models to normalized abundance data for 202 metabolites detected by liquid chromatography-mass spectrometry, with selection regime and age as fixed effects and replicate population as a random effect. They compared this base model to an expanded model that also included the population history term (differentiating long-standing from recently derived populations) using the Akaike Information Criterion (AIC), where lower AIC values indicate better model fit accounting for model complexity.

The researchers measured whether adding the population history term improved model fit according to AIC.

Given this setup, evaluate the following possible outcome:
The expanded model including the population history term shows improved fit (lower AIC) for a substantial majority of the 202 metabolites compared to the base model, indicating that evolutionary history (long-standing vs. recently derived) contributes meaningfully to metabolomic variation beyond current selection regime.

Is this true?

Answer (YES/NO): NO